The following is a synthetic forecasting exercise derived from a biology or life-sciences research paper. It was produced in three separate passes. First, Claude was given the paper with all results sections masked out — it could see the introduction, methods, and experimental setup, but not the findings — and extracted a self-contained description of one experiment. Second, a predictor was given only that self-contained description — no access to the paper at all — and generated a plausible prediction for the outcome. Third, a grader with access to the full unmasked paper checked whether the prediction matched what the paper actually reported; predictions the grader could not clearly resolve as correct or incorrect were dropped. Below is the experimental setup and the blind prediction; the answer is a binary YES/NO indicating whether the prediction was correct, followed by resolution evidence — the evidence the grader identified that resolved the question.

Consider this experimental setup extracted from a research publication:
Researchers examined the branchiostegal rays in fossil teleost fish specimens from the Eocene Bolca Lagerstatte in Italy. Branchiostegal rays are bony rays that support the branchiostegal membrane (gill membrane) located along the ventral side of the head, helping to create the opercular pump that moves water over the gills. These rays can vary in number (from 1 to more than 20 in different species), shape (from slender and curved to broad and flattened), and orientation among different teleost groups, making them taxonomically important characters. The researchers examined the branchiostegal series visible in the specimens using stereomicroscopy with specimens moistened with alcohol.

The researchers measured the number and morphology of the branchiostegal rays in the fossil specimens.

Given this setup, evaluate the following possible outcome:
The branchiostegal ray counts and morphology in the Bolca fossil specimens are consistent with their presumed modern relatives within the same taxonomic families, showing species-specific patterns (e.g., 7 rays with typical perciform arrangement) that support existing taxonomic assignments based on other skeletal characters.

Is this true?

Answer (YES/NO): NO